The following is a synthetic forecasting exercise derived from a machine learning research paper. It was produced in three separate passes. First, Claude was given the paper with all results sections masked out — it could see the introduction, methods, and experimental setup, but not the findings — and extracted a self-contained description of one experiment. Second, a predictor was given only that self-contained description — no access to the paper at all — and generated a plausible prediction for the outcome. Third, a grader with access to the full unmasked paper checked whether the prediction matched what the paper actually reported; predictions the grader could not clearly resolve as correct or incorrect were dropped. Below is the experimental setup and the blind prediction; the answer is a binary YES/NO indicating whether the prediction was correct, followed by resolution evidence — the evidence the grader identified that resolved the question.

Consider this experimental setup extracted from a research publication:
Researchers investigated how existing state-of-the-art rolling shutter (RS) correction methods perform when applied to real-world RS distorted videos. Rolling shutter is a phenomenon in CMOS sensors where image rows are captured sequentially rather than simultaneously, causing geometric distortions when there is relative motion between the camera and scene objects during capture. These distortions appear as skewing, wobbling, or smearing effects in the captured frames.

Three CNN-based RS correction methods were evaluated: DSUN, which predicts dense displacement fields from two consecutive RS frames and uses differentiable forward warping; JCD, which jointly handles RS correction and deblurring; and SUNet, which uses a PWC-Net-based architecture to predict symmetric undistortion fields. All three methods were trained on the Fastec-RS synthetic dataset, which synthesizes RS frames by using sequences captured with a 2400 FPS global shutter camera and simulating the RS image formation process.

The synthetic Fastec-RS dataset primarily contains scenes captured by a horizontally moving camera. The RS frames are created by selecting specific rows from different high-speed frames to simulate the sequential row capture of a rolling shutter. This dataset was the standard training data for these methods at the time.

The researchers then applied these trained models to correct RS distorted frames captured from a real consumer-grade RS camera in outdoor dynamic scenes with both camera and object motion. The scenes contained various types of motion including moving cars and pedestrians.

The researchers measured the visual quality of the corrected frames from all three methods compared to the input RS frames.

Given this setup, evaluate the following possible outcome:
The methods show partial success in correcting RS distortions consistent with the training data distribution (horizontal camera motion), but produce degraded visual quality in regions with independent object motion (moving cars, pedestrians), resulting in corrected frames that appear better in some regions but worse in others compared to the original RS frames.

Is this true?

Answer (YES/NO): NO